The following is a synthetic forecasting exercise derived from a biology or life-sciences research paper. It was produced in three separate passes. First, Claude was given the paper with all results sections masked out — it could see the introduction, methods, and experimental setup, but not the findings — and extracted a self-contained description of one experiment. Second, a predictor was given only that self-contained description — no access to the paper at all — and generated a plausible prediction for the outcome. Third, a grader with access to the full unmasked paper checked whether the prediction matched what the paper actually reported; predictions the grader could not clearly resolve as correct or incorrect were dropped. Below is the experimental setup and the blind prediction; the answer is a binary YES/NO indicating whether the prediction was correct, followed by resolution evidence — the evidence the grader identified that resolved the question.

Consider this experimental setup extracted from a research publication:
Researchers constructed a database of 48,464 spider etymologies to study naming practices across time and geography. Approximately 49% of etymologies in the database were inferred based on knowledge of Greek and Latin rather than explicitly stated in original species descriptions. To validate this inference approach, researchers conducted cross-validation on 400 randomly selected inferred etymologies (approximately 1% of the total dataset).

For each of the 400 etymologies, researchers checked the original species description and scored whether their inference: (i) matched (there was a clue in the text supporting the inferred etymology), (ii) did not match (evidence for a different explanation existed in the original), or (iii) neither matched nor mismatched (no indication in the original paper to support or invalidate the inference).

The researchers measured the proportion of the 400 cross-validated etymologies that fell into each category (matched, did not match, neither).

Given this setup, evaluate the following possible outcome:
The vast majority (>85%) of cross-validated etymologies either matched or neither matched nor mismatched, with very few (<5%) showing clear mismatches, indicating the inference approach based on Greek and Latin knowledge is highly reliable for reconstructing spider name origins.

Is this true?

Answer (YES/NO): NO